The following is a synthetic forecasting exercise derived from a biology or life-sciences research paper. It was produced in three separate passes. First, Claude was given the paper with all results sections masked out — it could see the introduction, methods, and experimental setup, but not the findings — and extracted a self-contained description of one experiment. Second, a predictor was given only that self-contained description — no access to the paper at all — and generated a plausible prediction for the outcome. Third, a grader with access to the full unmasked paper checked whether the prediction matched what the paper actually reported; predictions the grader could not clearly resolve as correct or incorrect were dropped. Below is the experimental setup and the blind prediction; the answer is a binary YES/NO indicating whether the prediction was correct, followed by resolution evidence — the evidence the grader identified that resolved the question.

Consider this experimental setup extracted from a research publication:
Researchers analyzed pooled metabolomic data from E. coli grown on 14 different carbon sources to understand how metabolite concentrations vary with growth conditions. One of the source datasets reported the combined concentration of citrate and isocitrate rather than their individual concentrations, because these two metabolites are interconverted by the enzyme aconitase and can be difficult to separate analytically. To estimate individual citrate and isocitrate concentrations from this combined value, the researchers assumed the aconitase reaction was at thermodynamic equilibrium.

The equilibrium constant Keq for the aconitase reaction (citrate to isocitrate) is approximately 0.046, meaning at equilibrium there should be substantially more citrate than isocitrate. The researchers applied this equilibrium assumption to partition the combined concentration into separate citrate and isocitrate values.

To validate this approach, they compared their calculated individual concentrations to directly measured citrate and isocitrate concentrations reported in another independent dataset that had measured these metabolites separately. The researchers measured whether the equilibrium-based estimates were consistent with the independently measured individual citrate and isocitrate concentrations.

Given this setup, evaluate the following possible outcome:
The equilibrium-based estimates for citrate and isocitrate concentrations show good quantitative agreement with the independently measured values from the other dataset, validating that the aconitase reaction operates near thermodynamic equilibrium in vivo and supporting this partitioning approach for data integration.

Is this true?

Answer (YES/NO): YES